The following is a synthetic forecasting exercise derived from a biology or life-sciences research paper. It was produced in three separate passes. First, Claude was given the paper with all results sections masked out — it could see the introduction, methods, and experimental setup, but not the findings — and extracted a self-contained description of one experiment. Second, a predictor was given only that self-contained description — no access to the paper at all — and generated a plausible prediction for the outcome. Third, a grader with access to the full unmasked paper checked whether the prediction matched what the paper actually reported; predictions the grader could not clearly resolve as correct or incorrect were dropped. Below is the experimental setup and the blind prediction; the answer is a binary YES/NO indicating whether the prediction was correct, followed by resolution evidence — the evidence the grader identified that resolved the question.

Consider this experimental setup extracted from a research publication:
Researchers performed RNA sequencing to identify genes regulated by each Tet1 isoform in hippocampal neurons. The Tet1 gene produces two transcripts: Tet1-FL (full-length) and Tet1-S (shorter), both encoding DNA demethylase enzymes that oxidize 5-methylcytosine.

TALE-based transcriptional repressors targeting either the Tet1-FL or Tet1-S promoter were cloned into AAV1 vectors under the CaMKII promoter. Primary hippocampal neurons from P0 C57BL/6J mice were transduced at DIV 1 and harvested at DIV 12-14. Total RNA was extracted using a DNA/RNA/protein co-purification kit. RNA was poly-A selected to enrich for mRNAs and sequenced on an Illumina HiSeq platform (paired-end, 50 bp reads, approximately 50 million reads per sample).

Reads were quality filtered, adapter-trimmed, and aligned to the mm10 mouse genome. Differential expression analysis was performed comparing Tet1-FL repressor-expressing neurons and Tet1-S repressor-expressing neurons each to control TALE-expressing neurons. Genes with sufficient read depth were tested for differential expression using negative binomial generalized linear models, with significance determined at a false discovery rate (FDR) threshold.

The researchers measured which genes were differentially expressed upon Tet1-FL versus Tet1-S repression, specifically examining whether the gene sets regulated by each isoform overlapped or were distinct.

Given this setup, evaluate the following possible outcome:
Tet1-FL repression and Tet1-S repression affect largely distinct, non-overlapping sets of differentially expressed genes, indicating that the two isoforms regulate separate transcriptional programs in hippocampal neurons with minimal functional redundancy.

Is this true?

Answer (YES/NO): NO